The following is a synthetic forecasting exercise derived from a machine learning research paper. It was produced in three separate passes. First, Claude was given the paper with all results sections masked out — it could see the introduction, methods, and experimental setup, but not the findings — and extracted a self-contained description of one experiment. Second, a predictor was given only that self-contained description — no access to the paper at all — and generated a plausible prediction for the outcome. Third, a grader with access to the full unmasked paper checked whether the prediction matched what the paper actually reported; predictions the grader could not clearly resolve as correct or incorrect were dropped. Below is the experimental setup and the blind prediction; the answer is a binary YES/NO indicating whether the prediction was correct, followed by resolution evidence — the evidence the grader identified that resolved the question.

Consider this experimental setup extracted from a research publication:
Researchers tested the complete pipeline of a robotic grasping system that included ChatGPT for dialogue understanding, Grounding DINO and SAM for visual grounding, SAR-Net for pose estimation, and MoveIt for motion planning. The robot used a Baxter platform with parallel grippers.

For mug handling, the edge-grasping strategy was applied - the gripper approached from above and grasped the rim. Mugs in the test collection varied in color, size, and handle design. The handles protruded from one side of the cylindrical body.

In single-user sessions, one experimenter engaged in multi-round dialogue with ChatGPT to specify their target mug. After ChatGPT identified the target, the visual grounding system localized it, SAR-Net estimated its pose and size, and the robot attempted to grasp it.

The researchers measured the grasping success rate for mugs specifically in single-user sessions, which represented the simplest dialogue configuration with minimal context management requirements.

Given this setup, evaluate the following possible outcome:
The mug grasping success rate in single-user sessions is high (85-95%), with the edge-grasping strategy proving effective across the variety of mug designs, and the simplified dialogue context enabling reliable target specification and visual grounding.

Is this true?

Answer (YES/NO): NO